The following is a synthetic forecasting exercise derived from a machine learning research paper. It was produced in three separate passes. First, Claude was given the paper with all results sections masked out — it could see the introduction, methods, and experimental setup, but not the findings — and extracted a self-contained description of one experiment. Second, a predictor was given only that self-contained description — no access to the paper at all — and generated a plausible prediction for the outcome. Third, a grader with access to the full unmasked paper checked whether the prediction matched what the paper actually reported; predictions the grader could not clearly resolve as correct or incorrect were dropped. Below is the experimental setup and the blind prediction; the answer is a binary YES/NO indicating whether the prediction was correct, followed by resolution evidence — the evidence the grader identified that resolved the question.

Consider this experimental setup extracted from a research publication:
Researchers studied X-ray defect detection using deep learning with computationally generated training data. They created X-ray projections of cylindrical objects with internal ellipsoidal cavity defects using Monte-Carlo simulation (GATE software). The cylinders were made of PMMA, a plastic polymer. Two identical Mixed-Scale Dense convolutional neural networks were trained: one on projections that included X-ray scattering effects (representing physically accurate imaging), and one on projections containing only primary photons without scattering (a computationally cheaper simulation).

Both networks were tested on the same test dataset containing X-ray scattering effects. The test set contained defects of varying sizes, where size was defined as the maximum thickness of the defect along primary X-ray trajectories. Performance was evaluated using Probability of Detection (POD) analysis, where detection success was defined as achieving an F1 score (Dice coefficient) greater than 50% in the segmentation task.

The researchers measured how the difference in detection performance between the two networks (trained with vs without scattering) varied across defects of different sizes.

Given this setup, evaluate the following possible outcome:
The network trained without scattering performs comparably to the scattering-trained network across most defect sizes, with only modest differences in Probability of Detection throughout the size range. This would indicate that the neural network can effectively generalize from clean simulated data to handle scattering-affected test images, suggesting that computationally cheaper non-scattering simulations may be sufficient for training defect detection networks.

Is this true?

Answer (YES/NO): YES